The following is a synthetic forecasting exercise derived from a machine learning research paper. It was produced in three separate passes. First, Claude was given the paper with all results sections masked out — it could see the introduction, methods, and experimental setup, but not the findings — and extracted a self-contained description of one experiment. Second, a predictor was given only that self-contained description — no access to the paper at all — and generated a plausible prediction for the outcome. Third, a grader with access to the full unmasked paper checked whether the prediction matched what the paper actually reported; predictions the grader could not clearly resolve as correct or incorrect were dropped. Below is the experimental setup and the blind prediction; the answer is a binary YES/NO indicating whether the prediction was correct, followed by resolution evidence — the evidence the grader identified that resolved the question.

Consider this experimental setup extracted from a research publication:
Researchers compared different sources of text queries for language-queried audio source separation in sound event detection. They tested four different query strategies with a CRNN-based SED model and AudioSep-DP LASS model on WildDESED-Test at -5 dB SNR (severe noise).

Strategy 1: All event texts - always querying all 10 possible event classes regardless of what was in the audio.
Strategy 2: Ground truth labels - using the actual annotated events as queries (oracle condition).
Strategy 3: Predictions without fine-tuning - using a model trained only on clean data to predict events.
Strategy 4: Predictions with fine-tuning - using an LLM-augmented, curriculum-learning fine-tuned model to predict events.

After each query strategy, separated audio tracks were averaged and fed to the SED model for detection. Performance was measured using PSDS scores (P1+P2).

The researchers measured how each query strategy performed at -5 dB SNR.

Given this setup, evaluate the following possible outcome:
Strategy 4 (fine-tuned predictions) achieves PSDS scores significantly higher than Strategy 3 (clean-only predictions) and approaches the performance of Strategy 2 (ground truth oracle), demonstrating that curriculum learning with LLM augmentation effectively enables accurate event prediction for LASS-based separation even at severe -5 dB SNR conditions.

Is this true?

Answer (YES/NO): YES